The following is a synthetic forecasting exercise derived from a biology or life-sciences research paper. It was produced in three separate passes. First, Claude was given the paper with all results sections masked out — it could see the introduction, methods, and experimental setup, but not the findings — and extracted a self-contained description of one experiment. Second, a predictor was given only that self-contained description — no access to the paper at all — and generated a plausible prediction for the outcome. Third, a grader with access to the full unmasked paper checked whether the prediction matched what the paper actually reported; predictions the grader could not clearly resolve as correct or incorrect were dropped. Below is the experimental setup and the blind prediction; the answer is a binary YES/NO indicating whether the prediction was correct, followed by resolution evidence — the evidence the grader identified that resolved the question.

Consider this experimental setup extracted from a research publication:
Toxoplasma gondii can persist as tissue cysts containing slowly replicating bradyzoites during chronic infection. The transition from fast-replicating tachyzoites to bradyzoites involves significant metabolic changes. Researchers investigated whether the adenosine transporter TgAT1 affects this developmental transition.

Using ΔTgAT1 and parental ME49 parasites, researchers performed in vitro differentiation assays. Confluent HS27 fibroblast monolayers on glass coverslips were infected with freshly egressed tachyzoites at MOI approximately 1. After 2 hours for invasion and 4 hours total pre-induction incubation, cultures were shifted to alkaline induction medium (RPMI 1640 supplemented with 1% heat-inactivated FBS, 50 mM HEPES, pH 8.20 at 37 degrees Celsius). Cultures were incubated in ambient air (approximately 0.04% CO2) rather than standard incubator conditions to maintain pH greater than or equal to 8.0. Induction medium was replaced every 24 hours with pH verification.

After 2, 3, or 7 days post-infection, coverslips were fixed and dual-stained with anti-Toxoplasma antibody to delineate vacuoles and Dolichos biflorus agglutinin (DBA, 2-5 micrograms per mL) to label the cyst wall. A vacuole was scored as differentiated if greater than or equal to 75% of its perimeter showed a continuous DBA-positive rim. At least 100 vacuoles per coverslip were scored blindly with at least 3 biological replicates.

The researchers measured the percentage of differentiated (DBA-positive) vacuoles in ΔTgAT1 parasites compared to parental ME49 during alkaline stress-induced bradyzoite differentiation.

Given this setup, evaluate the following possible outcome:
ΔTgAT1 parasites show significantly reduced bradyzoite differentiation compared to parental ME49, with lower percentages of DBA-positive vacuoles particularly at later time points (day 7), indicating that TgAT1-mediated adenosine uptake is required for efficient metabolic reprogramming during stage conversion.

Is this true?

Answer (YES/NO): YES